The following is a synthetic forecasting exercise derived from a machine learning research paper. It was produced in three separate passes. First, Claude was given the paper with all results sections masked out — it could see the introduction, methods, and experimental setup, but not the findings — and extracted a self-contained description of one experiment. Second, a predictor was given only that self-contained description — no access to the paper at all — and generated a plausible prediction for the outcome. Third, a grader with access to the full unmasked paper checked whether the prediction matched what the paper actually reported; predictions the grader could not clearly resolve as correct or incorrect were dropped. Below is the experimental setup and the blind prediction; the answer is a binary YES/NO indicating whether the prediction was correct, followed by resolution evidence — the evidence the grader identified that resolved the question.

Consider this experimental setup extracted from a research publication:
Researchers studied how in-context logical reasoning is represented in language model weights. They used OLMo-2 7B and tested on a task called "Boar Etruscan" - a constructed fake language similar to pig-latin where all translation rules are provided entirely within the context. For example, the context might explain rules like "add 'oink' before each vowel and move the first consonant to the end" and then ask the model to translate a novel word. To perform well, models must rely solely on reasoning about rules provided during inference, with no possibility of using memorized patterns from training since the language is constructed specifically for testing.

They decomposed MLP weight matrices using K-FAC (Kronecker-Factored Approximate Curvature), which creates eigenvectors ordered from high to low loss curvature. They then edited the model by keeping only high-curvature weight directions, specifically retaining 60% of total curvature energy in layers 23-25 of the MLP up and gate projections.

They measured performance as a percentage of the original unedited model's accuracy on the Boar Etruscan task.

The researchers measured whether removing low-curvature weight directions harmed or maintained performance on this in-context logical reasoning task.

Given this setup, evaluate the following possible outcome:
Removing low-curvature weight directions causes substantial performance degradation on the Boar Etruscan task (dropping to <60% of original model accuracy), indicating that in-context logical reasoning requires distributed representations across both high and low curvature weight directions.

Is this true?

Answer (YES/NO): NO